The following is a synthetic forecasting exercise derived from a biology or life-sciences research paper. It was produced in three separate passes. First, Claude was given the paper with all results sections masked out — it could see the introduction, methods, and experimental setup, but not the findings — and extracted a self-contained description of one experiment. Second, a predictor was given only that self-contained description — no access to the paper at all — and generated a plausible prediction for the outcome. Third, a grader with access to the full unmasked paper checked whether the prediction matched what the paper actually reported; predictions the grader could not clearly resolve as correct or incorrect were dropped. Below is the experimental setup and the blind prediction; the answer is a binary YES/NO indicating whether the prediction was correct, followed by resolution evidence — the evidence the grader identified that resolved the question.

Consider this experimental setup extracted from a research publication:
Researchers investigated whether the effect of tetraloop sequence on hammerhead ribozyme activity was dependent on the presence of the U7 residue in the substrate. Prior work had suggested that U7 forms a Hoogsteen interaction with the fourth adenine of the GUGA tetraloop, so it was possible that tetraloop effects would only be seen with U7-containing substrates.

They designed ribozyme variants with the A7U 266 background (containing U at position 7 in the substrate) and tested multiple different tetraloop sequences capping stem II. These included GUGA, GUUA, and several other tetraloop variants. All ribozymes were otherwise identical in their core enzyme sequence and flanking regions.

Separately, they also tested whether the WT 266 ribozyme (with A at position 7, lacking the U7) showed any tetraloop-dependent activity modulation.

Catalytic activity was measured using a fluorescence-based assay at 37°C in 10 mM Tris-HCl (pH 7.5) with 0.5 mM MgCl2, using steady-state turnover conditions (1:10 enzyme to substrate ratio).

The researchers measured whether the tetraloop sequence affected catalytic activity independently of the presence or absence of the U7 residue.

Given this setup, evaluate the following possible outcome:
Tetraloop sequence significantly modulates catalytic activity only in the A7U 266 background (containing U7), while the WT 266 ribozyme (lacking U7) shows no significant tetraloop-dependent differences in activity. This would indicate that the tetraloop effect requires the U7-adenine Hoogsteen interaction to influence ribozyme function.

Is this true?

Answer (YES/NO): NO